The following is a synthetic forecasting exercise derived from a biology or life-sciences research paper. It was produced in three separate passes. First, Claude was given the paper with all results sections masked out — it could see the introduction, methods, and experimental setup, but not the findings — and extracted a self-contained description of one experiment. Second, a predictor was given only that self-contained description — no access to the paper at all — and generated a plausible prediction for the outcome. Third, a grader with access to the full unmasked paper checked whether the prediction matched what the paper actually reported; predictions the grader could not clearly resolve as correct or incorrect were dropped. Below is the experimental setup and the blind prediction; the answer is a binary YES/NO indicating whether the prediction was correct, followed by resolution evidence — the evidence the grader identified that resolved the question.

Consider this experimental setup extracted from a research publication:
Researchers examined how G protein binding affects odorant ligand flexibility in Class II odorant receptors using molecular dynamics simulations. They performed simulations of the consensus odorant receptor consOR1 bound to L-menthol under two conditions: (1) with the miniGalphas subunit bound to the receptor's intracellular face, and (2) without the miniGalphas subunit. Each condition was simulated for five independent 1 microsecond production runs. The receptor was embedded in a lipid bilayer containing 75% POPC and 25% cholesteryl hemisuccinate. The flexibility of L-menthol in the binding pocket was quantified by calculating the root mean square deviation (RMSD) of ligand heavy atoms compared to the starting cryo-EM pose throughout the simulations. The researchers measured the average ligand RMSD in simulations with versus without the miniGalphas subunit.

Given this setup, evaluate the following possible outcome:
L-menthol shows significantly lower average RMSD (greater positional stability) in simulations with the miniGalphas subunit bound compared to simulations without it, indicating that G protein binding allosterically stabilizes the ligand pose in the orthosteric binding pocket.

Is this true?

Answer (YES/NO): YES